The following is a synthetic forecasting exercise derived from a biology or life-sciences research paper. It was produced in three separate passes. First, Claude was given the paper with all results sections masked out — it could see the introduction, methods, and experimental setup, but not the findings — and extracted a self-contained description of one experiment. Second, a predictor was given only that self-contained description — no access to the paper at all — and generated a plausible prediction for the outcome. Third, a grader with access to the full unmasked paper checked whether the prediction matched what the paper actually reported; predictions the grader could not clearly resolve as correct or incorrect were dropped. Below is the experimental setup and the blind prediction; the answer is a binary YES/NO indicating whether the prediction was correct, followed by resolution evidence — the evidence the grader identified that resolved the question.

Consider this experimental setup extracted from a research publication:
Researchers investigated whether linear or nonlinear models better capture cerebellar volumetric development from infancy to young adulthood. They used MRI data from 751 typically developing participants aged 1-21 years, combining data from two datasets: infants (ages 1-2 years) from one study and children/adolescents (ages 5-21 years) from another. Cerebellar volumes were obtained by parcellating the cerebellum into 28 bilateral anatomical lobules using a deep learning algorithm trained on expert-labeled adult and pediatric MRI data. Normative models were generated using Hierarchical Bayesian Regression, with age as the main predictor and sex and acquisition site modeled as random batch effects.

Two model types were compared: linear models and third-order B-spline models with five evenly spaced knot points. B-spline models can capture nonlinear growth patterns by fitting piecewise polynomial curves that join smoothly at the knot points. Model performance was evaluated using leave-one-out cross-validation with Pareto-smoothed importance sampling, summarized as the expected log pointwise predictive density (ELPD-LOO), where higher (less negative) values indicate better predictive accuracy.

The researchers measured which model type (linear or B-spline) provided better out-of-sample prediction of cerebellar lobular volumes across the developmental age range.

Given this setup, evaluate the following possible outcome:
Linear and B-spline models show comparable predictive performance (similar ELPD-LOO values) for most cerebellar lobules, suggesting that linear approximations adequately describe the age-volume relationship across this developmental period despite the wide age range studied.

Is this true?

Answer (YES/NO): YES